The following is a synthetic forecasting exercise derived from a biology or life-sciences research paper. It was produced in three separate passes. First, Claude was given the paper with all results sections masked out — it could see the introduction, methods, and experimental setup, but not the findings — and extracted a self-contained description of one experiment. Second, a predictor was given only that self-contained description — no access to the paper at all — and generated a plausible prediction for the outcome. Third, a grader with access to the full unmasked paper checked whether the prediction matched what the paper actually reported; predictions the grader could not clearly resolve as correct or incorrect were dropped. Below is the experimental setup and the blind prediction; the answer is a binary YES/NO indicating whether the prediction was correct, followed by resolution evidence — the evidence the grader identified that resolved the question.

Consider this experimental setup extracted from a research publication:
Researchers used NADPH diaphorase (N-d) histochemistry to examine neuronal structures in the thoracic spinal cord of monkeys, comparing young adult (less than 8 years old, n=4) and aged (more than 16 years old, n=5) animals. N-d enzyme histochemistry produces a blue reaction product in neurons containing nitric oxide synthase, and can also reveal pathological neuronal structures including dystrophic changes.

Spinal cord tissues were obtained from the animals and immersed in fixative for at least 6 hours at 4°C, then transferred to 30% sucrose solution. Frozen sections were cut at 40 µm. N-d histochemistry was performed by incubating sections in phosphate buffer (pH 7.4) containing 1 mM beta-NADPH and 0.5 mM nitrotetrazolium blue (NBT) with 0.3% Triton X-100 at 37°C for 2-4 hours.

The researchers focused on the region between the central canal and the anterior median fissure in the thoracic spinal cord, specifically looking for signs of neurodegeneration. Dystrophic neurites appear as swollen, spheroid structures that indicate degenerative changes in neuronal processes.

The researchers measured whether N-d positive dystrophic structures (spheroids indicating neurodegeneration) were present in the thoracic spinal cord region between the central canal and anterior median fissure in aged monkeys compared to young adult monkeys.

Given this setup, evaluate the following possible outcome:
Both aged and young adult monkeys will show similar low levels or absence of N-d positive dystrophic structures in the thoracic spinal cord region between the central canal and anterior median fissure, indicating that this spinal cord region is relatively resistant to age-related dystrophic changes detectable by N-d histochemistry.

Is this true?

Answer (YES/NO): NO